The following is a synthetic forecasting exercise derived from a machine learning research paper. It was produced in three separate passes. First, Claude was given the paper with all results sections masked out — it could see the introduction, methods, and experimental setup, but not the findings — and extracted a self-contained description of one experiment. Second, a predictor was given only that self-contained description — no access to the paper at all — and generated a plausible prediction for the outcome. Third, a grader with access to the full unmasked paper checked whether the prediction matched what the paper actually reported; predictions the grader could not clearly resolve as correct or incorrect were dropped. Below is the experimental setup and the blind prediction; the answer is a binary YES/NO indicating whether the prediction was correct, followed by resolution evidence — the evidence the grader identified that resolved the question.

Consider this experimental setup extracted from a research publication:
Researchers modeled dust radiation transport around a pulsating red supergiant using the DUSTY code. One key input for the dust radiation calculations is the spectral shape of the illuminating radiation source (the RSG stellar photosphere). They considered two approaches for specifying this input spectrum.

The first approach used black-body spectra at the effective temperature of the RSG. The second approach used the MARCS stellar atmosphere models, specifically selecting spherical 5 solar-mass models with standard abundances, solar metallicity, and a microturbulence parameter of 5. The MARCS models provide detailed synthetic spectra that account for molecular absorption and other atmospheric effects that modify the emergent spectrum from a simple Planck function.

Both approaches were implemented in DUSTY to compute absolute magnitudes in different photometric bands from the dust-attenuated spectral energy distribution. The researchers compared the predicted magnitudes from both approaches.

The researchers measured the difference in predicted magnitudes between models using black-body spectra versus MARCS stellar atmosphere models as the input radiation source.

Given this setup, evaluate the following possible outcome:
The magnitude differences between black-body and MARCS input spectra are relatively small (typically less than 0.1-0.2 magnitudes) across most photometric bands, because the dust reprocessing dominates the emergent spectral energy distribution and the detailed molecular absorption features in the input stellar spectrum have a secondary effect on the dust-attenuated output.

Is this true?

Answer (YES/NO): NO